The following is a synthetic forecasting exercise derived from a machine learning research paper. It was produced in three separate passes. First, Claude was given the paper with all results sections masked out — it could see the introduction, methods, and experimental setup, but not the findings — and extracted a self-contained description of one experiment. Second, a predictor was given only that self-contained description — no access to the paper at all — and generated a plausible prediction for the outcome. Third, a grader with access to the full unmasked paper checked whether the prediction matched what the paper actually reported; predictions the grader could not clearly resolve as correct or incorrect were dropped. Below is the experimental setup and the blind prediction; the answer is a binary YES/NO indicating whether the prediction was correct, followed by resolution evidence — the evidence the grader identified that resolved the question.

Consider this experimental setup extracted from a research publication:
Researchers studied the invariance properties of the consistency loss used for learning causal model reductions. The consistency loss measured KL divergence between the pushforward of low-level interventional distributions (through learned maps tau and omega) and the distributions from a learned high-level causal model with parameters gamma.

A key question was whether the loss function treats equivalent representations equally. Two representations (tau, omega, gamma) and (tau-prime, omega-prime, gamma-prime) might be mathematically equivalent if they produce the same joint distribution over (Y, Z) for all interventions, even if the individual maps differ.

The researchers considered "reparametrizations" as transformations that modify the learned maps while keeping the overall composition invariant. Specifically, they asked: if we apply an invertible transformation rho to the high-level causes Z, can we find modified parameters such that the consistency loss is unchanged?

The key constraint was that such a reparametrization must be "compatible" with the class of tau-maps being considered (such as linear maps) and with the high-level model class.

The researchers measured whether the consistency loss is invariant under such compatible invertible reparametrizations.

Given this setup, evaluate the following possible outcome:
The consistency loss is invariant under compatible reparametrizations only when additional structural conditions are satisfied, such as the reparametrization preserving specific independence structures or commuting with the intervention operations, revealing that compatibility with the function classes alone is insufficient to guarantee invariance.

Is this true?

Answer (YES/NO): NO